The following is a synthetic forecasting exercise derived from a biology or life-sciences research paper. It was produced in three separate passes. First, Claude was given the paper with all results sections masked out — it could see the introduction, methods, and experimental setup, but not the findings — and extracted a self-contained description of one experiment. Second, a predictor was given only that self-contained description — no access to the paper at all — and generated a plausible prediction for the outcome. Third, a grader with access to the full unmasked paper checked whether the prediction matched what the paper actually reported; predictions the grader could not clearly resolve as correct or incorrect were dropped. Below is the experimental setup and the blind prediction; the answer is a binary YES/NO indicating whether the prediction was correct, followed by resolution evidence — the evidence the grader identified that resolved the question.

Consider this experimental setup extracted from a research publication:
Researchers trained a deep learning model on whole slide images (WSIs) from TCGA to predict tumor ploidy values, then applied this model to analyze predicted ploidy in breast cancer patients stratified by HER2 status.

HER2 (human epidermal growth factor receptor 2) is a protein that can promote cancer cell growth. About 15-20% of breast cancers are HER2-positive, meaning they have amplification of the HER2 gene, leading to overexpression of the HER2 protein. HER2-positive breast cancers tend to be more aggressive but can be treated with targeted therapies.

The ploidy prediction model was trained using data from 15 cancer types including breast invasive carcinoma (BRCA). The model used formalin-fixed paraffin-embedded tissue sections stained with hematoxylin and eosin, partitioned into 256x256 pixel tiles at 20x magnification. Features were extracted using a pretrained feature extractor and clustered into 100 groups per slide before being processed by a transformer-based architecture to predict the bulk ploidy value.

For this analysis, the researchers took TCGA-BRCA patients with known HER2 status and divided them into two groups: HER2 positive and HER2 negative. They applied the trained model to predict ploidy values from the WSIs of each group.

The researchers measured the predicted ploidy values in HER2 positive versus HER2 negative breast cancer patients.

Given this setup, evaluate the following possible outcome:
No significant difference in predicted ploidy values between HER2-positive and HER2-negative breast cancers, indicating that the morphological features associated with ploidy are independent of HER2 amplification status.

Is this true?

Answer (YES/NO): NO